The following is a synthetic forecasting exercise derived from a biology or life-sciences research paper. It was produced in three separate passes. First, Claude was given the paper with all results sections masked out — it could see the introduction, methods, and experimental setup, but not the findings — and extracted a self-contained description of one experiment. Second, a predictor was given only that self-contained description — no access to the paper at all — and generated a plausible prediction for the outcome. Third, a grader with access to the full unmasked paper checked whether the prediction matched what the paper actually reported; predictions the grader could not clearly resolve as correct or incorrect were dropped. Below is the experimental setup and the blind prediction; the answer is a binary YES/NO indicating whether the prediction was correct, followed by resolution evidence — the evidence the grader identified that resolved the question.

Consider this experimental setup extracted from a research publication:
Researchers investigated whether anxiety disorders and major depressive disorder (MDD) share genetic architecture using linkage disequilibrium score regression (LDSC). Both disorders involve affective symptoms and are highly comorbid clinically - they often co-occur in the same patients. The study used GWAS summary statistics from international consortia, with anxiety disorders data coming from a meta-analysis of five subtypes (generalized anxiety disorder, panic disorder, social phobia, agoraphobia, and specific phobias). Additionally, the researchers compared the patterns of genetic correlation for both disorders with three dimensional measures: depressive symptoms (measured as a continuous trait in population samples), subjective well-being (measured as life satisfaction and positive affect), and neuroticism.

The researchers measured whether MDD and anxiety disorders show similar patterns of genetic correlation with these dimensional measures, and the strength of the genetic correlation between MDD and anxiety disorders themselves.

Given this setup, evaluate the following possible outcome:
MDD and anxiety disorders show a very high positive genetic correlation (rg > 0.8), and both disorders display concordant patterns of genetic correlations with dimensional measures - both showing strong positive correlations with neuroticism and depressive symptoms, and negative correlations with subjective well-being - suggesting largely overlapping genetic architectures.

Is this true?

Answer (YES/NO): NO